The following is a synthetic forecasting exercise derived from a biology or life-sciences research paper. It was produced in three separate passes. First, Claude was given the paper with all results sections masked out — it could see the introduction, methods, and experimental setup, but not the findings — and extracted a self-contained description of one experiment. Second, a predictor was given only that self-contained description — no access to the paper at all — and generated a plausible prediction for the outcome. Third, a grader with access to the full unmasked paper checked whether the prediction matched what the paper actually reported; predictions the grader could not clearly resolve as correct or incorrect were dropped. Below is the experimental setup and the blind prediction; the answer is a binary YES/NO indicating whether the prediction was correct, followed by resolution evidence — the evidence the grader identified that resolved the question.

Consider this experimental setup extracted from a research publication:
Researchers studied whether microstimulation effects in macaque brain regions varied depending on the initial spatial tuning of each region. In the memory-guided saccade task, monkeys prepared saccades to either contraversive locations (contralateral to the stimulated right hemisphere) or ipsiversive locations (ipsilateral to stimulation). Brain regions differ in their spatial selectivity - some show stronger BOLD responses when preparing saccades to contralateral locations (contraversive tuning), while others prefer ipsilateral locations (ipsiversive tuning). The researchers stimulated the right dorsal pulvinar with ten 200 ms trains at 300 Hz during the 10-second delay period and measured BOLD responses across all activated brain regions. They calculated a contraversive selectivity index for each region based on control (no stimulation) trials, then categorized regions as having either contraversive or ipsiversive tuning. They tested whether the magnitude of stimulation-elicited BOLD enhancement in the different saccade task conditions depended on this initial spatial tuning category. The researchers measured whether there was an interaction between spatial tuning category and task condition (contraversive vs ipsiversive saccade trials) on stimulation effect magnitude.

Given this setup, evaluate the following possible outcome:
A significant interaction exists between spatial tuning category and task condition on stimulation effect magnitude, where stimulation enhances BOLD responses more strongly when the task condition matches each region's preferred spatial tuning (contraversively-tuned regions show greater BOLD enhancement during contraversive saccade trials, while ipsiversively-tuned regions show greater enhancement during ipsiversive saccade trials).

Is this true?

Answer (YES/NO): NO